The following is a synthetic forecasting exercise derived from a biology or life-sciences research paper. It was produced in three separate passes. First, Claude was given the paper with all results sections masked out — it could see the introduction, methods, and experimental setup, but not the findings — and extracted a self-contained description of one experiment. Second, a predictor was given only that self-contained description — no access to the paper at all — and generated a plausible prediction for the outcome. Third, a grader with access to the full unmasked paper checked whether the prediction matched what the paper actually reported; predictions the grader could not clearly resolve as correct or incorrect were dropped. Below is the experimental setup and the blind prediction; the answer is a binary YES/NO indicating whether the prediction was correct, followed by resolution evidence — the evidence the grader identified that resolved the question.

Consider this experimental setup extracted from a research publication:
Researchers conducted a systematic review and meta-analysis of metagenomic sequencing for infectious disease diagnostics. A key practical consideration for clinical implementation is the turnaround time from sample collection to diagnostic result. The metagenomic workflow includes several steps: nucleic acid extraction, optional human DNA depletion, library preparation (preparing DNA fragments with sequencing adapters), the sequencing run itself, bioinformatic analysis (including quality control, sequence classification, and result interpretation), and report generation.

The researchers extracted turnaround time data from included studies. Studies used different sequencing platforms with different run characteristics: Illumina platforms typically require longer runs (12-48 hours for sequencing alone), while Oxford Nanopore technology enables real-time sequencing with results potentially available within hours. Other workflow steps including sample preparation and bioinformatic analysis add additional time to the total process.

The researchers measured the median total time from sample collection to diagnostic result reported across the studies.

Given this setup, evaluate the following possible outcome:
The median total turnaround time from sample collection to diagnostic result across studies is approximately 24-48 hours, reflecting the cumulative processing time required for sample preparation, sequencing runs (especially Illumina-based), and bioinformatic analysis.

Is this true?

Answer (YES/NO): NO